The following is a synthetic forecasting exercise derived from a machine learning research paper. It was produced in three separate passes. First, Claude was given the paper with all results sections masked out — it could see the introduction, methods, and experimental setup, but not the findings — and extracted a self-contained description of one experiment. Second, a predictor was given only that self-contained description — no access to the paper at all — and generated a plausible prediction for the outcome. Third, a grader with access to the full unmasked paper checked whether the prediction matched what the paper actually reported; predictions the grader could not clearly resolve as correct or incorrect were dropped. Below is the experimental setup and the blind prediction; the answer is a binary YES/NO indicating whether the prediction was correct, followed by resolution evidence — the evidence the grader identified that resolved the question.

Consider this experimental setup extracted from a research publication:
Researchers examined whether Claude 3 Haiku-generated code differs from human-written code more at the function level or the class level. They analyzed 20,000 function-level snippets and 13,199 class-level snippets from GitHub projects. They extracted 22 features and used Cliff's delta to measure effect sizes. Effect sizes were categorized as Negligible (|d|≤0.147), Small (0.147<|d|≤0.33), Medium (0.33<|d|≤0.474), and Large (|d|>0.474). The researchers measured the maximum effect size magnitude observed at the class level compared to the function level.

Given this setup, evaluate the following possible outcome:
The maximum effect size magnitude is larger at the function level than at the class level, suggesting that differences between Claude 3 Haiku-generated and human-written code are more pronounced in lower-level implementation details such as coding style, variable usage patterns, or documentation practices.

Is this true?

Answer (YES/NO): YES